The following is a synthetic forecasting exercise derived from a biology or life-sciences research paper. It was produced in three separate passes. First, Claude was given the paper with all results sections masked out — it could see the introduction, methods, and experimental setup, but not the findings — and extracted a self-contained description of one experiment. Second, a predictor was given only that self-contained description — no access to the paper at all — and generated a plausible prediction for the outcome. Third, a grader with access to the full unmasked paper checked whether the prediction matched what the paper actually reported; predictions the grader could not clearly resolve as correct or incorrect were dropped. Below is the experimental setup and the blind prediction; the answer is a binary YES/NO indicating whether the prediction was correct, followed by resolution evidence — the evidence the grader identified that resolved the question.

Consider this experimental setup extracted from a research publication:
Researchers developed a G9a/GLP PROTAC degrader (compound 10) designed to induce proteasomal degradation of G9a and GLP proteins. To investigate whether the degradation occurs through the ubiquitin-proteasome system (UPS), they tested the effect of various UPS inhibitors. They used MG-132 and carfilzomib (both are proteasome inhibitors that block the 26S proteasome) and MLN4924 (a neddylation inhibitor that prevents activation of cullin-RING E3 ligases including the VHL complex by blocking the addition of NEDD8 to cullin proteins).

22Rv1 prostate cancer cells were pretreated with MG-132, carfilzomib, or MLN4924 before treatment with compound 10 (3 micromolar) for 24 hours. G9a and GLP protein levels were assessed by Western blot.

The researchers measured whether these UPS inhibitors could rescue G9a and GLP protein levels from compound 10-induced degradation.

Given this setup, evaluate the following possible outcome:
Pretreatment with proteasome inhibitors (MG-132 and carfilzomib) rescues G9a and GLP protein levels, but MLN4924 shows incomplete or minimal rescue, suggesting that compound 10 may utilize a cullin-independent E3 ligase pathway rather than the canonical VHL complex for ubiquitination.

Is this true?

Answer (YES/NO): NO